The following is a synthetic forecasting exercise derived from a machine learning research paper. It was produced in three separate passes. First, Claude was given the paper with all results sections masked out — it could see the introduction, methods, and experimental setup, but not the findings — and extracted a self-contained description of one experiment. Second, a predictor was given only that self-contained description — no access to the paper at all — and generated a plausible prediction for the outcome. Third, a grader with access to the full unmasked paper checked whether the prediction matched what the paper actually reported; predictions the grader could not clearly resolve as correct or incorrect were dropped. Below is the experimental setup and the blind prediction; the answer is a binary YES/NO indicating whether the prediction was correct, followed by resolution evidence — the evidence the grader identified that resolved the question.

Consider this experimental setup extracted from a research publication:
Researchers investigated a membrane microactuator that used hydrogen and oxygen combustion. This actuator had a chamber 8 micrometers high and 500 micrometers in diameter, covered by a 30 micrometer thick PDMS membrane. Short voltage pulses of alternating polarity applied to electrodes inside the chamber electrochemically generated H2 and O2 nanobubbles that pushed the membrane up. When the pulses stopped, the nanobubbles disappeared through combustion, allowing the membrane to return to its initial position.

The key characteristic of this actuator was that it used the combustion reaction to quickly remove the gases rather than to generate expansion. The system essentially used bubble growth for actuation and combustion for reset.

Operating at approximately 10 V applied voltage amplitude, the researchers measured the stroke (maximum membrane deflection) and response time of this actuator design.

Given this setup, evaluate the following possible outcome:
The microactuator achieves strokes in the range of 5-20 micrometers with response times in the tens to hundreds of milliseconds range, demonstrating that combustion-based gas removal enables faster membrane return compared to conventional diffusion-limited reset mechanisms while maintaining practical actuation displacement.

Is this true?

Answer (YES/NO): YES